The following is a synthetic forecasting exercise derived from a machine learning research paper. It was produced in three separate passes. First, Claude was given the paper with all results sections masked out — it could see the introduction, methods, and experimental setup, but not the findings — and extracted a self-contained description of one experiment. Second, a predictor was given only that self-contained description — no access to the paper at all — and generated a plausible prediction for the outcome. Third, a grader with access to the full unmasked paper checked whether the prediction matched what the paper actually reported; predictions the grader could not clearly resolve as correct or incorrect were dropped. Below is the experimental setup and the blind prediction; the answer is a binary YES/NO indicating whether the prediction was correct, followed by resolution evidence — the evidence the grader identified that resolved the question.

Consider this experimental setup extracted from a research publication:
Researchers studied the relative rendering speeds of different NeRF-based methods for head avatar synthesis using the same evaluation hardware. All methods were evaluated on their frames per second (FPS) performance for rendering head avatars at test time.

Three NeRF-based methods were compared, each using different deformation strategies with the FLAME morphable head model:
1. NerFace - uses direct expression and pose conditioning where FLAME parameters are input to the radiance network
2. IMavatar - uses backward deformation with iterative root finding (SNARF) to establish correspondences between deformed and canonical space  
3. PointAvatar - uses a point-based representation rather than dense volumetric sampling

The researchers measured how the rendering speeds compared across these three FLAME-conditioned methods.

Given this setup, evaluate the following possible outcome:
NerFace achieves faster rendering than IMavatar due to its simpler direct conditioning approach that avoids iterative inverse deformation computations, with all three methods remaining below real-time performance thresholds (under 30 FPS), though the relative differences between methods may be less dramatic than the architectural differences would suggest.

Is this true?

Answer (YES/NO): NO